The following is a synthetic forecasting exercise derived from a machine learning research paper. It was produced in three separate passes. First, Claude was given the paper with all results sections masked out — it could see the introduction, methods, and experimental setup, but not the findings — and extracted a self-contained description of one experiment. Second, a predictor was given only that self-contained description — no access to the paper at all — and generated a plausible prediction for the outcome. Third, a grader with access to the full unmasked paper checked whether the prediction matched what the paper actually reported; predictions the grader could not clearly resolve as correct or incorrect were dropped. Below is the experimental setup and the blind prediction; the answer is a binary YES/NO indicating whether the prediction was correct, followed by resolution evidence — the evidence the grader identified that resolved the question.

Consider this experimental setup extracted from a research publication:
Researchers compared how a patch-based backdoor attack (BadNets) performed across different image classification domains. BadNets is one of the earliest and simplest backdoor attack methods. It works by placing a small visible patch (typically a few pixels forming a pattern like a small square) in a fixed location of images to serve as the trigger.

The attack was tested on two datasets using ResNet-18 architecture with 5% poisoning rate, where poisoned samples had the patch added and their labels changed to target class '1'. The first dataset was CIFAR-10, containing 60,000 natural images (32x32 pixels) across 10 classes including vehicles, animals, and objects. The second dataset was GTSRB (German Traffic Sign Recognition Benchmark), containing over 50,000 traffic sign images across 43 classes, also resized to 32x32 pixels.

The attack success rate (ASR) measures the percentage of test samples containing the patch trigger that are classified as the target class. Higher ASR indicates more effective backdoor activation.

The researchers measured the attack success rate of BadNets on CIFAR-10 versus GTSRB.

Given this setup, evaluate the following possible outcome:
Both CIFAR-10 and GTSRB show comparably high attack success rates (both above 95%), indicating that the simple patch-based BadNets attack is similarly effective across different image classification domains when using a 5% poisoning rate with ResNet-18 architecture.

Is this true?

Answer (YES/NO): NO